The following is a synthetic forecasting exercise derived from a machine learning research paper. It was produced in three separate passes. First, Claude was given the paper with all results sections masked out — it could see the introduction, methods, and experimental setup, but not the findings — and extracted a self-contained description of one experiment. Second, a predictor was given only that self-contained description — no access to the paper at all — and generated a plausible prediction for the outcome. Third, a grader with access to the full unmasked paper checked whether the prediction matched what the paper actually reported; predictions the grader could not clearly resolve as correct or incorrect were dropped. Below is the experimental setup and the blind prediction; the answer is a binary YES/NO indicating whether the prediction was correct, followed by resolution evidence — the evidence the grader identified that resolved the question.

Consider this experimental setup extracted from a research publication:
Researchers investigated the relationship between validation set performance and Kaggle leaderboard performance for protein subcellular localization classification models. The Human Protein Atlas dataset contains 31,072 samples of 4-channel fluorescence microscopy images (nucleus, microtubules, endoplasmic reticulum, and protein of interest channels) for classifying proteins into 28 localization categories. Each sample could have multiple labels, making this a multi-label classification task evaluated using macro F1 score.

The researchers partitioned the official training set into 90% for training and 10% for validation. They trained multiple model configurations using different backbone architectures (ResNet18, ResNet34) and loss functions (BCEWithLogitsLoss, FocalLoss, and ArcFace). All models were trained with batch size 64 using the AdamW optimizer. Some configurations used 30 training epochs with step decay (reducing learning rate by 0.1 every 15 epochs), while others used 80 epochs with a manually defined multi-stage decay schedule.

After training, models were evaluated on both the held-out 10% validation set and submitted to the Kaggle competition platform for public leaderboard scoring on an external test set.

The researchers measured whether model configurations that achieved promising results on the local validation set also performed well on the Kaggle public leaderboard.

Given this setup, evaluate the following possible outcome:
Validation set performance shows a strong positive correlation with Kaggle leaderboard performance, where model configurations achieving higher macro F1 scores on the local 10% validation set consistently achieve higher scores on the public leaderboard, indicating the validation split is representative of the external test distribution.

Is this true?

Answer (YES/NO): NO